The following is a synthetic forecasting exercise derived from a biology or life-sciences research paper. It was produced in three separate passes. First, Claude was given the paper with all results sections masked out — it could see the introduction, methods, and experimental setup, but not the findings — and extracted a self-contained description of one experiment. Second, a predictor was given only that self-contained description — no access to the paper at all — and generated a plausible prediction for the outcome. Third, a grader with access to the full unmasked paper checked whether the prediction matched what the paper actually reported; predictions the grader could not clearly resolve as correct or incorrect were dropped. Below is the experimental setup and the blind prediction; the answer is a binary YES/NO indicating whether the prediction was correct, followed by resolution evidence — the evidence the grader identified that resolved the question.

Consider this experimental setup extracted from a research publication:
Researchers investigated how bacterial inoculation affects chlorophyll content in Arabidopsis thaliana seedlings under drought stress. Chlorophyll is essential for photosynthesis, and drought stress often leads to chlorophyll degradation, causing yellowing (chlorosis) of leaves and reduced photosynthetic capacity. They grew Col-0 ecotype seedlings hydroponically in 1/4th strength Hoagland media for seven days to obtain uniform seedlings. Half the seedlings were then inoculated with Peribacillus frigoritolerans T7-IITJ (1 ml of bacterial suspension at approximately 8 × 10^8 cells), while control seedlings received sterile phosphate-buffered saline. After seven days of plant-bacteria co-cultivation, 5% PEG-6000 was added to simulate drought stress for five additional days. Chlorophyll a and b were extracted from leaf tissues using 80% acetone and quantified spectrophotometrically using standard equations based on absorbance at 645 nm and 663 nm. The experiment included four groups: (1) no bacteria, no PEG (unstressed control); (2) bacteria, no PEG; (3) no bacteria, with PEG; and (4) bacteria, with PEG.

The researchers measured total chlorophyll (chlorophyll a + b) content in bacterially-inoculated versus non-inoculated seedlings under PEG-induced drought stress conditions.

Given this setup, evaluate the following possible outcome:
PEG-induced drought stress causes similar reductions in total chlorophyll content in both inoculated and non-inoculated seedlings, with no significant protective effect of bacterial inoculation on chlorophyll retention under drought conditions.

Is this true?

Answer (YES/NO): NO